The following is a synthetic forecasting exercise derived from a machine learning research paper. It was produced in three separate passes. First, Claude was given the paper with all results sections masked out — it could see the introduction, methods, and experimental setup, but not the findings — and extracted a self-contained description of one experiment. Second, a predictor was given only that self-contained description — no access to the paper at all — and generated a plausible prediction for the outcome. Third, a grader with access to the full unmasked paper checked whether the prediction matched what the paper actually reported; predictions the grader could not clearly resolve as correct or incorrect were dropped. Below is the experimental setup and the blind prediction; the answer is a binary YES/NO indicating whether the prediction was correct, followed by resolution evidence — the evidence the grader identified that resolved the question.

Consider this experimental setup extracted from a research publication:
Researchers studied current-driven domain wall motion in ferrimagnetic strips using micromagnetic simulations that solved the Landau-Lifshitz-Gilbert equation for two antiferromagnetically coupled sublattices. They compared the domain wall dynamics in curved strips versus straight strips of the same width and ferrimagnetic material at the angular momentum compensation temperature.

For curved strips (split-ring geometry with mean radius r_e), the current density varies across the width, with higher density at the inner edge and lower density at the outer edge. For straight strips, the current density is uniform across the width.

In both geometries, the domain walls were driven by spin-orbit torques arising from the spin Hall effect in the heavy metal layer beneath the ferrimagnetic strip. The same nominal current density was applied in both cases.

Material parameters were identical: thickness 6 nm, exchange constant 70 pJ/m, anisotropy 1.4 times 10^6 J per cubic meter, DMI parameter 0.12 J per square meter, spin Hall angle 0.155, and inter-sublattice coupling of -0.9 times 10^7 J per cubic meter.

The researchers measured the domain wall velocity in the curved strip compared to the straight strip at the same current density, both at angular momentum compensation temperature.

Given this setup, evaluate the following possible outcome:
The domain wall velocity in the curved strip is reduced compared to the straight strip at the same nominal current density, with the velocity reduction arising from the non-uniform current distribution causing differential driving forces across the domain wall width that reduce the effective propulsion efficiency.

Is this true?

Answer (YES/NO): NO